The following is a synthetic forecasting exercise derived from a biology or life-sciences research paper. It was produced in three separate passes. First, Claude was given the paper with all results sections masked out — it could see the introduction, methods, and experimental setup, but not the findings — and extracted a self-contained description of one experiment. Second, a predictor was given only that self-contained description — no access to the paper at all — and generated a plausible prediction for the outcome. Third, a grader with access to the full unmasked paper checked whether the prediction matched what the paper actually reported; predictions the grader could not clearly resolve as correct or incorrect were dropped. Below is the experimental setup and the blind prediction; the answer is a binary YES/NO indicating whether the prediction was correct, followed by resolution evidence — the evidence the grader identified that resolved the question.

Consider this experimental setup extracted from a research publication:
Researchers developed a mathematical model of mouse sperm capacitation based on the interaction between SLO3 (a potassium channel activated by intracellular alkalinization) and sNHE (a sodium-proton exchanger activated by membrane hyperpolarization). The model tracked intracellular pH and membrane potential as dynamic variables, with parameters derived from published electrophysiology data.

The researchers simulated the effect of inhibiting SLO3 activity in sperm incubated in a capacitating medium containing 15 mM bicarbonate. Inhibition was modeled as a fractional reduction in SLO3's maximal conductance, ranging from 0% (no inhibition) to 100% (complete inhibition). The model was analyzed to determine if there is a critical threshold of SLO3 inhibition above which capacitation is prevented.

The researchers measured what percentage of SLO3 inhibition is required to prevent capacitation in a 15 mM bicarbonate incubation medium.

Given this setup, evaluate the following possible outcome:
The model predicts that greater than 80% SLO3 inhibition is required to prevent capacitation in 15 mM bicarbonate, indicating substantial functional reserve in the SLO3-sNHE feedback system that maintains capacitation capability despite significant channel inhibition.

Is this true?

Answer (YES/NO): NO